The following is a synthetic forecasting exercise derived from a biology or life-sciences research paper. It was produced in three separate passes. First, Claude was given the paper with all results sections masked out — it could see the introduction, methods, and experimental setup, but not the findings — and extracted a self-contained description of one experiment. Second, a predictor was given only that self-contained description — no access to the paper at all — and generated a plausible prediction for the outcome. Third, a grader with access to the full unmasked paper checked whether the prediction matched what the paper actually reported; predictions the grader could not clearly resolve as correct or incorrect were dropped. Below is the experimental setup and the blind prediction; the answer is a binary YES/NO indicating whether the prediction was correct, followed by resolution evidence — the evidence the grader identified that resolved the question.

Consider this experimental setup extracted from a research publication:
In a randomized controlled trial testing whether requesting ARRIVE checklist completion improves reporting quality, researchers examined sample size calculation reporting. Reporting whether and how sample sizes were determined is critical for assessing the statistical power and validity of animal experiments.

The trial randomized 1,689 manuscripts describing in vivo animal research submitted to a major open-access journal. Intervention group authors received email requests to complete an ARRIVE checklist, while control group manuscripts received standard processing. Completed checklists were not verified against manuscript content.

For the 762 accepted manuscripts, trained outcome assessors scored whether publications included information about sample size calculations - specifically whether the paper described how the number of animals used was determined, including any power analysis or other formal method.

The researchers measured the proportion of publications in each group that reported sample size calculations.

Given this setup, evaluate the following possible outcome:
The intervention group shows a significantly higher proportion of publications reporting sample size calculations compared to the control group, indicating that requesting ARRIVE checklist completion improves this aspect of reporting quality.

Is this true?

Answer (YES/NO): NO